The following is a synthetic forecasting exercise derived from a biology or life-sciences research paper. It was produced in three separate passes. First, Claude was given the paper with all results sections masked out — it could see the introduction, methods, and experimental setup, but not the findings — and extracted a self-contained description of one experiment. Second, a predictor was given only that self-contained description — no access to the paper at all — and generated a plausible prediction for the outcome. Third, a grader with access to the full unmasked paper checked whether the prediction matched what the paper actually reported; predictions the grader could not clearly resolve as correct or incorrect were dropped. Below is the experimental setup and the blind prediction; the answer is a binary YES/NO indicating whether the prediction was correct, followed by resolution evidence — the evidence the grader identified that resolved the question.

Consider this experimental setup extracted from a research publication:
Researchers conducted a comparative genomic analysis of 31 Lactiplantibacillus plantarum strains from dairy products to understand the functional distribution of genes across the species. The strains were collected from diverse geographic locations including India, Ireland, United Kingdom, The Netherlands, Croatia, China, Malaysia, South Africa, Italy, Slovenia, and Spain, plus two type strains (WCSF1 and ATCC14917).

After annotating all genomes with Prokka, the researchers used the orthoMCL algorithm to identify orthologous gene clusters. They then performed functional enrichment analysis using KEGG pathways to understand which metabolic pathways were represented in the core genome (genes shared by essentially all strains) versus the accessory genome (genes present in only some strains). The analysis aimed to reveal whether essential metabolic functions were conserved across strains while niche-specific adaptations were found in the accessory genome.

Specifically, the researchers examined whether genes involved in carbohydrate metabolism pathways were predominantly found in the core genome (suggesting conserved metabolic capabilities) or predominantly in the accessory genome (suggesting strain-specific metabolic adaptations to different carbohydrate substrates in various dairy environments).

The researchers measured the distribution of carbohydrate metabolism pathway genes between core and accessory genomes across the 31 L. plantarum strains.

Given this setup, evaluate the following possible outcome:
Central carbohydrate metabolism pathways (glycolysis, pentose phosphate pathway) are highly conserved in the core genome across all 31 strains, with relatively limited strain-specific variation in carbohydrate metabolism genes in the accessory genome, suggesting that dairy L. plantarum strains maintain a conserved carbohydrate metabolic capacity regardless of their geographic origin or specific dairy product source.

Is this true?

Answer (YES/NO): NO